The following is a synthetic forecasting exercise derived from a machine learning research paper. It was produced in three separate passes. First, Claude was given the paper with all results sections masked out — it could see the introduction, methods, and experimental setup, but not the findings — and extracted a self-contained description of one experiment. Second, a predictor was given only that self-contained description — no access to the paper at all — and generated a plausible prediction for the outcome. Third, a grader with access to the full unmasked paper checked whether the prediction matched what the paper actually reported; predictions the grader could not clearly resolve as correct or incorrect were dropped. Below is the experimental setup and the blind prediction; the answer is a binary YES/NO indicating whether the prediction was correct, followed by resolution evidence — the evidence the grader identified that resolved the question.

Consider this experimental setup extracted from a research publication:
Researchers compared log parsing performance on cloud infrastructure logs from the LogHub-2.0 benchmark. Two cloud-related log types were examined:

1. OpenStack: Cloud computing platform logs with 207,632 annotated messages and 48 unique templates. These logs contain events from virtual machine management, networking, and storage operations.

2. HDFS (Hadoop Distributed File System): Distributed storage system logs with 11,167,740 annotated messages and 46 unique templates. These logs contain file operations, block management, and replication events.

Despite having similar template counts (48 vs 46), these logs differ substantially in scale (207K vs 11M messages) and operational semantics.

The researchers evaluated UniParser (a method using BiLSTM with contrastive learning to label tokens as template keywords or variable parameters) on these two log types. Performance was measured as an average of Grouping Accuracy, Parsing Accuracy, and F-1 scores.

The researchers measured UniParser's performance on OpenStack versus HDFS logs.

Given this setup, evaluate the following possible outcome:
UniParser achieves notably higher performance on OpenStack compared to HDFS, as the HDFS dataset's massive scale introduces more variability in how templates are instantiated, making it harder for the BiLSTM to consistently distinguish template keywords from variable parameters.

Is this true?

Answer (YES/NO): NO